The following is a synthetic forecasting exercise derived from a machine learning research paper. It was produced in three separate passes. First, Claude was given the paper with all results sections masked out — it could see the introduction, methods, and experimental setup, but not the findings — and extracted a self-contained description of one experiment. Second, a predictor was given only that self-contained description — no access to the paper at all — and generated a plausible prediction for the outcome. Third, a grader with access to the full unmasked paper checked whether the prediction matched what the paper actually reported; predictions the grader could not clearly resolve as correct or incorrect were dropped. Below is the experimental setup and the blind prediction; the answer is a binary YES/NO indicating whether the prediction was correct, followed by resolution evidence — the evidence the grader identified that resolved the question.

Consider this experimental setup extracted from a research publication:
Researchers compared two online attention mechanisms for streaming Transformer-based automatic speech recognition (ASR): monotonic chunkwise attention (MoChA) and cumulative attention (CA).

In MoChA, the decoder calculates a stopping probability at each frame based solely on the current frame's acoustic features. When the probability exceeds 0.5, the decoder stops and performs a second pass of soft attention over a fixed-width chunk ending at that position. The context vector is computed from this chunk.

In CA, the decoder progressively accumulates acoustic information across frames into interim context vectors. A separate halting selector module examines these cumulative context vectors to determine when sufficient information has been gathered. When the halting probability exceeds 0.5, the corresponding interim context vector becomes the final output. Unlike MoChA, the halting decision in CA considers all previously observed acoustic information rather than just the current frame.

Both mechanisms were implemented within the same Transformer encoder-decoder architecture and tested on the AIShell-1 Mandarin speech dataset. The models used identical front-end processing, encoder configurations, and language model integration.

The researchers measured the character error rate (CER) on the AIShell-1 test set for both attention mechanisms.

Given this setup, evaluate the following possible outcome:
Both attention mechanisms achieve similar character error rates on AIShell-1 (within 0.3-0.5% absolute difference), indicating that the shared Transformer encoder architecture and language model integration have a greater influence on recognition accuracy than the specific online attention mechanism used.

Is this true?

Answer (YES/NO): NO